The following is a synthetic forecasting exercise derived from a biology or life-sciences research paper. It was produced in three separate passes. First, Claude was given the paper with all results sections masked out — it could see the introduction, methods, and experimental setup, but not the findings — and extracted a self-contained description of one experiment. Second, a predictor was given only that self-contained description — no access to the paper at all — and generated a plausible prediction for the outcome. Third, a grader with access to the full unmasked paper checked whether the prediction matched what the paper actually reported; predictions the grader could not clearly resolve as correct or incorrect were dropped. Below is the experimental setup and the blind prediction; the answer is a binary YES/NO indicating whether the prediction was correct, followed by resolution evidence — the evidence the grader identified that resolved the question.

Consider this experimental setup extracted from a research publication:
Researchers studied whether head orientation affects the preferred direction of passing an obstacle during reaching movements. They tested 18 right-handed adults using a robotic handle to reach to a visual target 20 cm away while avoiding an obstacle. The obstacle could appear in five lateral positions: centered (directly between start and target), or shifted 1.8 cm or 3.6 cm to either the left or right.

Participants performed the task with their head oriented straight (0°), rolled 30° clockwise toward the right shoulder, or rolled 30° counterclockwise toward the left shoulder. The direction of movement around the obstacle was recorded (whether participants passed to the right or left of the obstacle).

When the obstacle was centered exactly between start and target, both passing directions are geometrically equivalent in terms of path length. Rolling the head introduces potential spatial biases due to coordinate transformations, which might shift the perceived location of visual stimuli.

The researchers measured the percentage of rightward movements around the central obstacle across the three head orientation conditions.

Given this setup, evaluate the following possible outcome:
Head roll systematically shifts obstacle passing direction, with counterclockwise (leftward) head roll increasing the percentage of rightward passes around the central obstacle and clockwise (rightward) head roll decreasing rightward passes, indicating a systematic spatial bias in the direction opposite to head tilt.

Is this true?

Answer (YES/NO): YES